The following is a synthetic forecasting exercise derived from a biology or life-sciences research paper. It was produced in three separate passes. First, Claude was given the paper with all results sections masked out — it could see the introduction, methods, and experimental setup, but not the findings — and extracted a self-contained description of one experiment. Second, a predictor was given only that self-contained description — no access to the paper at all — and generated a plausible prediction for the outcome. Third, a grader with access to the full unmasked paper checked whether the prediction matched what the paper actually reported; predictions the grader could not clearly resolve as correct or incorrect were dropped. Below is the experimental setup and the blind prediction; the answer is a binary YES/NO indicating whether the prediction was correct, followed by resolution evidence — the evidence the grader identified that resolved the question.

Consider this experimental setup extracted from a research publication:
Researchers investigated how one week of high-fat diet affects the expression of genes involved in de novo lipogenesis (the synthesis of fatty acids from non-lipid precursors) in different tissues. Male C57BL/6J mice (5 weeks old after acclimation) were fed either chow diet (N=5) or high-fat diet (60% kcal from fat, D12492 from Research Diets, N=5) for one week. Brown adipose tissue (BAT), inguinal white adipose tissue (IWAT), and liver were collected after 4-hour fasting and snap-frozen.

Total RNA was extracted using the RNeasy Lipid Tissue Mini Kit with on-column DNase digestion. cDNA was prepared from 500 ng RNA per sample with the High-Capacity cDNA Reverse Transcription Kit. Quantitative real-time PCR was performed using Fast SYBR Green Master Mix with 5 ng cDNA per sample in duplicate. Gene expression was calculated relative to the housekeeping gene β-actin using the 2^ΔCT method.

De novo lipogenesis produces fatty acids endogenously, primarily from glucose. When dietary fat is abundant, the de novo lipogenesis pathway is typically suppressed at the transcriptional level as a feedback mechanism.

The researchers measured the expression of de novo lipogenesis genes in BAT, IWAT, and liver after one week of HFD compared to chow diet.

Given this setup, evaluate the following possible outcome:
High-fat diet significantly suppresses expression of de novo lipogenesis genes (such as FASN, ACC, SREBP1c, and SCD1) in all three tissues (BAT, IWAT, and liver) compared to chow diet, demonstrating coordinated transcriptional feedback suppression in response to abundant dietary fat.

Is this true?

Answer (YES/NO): NO